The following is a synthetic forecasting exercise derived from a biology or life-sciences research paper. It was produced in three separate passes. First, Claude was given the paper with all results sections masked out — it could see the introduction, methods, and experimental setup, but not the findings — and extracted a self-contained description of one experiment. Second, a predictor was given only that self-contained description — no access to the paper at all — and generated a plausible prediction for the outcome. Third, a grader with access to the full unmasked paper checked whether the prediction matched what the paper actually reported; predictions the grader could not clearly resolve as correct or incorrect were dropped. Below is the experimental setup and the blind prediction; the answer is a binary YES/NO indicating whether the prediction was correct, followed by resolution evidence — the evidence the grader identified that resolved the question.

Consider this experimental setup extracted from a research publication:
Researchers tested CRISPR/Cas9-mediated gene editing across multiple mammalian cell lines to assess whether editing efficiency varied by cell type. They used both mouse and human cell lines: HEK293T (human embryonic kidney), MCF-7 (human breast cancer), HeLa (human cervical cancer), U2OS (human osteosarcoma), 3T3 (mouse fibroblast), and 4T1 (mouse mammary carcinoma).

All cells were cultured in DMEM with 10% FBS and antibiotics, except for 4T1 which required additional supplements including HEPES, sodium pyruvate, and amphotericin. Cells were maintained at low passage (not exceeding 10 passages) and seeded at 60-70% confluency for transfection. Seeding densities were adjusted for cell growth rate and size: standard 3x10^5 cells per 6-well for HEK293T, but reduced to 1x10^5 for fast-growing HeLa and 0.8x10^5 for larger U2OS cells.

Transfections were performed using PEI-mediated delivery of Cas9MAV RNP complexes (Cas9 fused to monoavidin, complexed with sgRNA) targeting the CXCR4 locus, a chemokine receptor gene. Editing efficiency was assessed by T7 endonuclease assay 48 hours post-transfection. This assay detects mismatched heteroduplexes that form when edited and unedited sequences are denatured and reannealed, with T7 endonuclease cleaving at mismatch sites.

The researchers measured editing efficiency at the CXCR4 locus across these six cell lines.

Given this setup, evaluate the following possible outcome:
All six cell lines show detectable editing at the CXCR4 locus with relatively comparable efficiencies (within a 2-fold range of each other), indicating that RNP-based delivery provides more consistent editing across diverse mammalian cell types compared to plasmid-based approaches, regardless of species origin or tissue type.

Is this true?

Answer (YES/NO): YES